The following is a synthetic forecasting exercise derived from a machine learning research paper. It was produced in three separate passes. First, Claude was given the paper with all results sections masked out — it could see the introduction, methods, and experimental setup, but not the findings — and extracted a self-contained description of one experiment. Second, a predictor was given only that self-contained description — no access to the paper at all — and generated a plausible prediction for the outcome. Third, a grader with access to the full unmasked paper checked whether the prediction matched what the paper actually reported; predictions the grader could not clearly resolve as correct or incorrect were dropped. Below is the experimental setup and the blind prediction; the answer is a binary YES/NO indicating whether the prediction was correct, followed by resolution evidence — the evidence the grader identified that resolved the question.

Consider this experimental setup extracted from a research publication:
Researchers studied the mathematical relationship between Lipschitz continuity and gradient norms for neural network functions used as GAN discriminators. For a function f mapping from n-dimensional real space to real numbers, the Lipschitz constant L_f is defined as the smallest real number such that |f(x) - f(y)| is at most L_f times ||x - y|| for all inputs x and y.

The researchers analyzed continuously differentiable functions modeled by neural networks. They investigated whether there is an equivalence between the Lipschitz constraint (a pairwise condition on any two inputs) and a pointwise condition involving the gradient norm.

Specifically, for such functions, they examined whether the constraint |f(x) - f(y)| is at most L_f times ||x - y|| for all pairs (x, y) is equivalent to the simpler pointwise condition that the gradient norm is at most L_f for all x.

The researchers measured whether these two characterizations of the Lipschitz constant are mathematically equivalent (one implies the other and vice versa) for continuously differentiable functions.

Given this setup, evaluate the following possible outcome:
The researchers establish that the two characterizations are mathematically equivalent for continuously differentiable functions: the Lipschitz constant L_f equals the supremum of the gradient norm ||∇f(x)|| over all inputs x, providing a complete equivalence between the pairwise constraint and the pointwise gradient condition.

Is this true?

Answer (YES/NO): YES